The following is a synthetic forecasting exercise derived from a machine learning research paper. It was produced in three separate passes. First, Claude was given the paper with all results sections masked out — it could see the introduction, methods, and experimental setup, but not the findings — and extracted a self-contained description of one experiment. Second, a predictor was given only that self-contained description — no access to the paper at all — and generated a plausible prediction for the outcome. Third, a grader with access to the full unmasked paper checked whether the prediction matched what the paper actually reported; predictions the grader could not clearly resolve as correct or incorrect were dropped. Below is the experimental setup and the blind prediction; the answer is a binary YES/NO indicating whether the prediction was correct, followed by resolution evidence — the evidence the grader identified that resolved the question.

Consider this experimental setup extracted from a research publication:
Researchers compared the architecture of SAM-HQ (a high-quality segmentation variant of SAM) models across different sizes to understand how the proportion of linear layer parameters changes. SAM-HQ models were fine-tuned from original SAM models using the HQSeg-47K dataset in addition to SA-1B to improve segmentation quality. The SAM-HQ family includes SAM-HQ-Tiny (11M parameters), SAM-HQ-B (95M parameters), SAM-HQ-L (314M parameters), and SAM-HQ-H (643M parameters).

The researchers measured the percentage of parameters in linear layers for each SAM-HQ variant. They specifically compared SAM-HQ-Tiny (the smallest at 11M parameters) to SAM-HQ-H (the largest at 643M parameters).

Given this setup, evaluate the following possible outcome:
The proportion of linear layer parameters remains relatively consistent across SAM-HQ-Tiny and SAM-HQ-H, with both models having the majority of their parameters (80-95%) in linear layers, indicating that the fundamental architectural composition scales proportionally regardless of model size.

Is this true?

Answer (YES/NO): NO